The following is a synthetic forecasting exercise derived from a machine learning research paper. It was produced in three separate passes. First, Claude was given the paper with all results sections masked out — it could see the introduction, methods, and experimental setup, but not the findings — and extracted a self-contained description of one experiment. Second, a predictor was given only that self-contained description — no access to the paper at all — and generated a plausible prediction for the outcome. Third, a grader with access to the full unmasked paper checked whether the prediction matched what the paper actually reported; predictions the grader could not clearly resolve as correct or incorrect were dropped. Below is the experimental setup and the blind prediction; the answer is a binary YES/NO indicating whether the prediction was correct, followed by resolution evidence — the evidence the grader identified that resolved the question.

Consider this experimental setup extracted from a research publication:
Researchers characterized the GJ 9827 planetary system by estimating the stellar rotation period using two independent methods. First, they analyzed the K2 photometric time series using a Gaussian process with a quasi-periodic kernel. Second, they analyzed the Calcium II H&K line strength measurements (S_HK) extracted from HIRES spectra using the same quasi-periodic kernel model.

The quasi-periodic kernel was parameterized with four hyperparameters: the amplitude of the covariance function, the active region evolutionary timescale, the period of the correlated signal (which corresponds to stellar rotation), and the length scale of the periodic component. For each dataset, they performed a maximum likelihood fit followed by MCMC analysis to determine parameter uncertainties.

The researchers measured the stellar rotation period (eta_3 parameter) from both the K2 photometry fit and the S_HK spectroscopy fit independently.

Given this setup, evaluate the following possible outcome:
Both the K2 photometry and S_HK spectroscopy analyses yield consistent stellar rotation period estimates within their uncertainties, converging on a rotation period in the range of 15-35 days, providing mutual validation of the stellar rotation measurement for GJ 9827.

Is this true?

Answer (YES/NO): YES